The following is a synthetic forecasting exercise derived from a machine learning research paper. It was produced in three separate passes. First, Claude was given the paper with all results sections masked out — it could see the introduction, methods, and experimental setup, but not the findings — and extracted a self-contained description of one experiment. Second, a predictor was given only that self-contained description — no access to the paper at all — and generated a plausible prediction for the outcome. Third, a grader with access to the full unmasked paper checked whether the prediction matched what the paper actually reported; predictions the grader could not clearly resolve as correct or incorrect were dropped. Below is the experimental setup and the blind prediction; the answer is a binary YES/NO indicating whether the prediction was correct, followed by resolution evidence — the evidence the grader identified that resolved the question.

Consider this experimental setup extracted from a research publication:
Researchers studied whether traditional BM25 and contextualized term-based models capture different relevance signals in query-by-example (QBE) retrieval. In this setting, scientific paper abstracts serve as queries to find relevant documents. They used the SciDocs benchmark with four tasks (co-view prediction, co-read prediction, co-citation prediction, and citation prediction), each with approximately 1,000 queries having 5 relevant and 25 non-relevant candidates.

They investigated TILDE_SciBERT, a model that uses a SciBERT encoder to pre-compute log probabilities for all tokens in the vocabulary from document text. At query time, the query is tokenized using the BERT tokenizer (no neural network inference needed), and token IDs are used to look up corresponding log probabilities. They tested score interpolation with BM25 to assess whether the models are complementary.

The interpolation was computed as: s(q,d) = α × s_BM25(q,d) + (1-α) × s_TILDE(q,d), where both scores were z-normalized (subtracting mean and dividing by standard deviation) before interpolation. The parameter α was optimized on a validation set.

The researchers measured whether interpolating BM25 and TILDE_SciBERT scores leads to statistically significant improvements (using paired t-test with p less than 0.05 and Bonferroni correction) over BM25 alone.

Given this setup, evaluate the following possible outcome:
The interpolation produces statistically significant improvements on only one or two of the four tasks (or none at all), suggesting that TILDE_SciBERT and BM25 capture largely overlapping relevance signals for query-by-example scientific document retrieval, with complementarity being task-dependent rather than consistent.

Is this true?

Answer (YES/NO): NO